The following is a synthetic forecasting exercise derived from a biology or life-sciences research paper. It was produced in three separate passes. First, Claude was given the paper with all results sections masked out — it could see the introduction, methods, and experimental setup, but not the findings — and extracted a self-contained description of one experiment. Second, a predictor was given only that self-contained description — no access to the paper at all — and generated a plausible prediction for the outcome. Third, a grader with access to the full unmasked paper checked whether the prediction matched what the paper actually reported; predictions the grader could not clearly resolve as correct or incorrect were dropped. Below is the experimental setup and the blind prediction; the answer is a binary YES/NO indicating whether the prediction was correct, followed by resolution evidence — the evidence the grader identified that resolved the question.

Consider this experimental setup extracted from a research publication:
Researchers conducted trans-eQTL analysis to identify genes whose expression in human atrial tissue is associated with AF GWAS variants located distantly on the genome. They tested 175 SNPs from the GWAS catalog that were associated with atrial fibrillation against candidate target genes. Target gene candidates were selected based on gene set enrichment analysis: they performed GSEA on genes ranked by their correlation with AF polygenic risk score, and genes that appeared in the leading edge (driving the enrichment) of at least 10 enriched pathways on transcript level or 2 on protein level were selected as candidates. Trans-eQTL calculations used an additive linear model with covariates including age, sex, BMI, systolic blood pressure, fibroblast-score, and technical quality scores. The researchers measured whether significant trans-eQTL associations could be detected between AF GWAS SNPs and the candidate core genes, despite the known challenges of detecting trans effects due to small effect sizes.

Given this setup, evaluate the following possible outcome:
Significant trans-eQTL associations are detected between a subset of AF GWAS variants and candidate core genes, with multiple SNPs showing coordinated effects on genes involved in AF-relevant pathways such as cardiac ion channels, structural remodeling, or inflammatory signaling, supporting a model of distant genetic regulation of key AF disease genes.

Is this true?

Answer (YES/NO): NO